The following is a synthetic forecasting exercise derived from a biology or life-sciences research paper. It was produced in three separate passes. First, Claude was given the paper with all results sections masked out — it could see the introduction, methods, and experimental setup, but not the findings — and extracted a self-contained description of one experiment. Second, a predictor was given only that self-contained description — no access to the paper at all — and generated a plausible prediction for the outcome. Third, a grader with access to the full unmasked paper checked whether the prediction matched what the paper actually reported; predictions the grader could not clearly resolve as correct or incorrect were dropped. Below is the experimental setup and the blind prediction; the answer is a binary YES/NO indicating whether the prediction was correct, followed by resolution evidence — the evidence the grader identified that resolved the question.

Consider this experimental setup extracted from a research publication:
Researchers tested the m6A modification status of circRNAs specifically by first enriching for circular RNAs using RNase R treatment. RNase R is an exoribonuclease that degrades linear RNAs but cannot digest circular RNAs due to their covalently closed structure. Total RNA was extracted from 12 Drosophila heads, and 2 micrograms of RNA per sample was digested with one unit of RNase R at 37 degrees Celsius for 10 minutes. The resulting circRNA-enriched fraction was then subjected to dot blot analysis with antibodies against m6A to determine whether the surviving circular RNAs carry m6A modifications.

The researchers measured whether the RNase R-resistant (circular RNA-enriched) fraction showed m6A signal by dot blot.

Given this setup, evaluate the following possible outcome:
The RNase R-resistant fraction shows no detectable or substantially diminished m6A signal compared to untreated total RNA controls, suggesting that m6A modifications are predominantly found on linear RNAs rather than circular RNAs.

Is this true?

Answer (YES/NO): NO